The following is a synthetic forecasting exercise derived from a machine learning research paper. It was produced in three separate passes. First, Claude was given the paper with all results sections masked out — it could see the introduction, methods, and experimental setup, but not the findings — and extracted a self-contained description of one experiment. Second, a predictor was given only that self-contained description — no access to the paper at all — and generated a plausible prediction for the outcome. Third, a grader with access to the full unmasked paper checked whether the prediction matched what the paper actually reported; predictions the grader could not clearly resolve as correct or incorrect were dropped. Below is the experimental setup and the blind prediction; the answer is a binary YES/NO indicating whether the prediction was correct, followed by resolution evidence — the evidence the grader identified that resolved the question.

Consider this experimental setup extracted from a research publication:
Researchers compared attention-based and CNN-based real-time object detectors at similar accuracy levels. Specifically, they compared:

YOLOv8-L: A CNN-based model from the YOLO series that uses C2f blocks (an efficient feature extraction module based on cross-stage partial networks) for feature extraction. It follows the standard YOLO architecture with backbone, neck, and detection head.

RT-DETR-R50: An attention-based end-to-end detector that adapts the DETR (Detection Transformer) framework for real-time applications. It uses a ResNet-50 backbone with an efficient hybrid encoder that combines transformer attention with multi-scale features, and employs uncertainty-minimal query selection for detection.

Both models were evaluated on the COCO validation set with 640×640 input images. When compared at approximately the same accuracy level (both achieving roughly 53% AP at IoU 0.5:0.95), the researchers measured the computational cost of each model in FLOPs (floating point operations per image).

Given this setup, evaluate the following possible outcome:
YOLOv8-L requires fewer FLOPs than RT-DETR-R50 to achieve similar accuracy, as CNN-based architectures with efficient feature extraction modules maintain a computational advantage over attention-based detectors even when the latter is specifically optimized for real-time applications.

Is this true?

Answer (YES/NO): NO